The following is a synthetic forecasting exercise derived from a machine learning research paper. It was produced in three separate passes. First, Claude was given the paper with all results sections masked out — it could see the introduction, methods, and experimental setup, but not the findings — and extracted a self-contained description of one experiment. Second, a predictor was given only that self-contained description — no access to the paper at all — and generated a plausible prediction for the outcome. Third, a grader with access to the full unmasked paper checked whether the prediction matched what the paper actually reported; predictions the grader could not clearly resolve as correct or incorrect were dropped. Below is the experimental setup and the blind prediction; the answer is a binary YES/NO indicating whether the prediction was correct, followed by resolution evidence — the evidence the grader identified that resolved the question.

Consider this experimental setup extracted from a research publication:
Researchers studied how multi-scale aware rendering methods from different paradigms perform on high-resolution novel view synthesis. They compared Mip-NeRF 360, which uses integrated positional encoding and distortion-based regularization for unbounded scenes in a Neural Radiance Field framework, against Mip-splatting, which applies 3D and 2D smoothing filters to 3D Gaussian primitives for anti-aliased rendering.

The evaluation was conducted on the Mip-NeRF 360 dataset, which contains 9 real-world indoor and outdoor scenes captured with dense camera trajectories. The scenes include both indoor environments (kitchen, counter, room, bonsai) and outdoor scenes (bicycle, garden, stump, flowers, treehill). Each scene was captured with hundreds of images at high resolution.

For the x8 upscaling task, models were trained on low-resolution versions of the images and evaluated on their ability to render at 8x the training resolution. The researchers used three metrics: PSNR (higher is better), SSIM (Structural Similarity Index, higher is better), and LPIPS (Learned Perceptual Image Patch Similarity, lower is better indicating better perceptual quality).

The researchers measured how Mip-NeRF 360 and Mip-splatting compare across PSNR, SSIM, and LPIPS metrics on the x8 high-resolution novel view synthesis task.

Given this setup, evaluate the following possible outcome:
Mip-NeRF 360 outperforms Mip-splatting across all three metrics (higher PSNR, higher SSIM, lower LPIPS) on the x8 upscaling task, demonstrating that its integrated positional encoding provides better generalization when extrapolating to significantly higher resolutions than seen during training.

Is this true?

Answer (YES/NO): NO